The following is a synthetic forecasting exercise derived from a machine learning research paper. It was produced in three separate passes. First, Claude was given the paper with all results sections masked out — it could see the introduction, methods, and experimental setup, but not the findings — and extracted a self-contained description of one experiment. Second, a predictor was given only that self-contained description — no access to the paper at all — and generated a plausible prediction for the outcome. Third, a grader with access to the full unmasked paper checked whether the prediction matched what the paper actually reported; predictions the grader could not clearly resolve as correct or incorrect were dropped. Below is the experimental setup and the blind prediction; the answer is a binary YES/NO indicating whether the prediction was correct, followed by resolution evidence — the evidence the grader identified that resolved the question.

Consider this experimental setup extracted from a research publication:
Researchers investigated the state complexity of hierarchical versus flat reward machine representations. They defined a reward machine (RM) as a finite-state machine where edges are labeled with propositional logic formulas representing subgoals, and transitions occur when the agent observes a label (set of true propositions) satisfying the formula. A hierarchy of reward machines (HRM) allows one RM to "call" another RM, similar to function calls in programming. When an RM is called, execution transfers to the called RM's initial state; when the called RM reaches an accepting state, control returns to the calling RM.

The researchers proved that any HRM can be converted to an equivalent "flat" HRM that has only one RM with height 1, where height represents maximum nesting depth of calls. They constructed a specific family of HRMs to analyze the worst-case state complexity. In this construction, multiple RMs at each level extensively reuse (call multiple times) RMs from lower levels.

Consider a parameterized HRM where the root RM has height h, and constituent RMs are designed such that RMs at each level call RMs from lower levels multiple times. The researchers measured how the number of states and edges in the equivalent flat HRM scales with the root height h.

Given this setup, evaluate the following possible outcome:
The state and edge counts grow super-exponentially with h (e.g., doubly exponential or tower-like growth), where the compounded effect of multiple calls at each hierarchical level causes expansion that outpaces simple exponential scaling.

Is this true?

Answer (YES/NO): NO